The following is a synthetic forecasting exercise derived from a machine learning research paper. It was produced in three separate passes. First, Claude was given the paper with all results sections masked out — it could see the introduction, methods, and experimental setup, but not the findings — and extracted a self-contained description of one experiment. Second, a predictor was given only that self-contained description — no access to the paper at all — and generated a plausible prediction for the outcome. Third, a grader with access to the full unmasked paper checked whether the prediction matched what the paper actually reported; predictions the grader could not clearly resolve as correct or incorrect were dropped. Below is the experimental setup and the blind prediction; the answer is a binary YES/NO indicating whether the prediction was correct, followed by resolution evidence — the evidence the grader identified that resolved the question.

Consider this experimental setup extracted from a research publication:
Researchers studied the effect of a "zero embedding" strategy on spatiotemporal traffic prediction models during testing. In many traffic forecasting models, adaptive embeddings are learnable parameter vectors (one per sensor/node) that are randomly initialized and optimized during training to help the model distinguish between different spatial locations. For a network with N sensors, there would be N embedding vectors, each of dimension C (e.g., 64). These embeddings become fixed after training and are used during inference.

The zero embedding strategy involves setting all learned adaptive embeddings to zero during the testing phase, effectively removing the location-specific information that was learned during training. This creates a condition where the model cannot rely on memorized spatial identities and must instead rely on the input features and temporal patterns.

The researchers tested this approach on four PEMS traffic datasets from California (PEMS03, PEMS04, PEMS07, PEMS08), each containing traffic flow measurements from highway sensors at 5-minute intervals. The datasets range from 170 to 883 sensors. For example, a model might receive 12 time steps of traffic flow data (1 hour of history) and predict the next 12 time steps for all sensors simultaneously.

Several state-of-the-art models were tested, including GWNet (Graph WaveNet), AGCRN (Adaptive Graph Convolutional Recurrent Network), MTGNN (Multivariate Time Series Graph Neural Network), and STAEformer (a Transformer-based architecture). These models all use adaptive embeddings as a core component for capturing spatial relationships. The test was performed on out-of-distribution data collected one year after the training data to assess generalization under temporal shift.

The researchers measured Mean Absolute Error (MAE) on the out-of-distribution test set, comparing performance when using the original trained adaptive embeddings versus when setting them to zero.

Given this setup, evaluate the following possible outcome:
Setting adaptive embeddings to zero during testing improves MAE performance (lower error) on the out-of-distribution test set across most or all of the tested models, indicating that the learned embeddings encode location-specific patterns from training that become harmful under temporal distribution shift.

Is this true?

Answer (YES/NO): YES